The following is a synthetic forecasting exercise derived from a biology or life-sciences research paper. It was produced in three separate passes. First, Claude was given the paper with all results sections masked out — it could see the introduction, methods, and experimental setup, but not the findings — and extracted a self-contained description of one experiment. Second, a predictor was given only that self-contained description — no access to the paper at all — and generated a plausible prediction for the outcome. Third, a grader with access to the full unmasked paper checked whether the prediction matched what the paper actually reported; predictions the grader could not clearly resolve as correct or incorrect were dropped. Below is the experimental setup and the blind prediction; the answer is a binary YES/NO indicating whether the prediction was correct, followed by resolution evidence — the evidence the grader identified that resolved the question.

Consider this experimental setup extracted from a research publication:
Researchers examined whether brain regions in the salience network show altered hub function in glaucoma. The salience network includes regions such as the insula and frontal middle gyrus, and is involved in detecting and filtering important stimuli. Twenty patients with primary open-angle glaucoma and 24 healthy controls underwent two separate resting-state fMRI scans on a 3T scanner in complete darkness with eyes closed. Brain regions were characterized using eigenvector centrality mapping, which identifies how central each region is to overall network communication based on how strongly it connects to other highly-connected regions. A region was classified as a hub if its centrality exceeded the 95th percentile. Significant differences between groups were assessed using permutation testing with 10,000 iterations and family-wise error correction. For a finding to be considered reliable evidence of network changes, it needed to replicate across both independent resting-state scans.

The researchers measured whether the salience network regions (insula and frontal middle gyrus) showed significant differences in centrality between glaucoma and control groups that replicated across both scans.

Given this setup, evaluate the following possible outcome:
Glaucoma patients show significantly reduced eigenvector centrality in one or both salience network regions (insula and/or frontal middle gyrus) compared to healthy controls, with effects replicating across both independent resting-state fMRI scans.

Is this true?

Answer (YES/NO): NO